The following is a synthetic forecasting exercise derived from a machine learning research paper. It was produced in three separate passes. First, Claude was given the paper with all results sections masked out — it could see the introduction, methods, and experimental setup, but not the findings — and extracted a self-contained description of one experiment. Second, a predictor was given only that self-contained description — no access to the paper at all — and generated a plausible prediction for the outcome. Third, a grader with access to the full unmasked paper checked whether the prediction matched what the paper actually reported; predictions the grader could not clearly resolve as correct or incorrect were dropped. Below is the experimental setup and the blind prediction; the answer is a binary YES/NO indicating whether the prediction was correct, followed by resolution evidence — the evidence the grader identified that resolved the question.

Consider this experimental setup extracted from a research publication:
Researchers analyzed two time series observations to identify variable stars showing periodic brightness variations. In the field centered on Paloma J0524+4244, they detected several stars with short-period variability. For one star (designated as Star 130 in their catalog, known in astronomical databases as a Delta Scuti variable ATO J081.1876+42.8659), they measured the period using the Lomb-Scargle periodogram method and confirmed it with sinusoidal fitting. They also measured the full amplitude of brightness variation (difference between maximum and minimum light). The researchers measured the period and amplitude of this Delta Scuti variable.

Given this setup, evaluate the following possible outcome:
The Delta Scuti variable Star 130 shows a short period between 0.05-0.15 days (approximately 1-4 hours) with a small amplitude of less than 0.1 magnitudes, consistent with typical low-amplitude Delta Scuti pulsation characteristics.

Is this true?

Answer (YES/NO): NO